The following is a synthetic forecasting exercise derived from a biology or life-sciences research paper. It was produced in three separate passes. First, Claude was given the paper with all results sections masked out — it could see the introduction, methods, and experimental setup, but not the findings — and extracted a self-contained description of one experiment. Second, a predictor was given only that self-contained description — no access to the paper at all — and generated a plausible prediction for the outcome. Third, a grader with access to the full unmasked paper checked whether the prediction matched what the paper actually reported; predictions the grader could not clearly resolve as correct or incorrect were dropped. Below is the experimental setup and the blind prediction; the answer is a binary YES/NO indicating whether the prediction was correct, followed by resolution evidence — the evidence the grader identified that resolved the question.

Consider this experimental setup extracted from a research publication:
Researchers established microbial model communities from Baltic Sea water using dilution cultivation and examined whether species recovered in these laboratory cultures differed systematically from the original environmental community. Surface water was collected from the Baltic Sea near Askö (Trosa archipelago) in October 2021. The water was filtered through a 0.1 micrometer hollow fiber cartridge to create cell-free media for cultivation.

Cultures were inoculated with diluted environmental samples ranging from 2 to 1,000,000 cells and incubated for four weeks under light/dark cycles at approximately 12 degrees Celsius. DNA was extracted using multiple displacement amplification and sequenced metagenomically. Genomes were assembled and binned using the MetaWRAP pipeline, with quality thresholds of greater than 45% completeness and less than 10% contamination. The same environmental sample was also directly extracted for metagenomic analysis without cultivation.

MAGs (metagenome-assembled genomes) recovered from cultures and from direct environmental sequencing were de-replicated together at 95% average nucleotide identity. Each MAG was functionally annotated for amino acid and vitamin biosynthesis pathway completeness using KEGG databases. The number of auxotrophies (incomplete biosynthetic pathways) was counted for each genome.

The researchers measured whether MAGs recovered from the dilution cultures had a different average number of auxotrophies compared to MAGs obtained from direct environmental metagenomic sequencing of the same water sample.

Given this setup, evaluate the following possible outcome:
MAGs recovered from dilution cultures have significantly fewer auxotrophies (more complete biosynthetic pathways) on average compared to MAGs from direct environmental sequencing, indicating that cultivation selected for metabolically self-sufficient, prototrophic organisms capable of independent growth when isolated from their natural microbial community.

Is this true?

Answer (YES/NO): NO